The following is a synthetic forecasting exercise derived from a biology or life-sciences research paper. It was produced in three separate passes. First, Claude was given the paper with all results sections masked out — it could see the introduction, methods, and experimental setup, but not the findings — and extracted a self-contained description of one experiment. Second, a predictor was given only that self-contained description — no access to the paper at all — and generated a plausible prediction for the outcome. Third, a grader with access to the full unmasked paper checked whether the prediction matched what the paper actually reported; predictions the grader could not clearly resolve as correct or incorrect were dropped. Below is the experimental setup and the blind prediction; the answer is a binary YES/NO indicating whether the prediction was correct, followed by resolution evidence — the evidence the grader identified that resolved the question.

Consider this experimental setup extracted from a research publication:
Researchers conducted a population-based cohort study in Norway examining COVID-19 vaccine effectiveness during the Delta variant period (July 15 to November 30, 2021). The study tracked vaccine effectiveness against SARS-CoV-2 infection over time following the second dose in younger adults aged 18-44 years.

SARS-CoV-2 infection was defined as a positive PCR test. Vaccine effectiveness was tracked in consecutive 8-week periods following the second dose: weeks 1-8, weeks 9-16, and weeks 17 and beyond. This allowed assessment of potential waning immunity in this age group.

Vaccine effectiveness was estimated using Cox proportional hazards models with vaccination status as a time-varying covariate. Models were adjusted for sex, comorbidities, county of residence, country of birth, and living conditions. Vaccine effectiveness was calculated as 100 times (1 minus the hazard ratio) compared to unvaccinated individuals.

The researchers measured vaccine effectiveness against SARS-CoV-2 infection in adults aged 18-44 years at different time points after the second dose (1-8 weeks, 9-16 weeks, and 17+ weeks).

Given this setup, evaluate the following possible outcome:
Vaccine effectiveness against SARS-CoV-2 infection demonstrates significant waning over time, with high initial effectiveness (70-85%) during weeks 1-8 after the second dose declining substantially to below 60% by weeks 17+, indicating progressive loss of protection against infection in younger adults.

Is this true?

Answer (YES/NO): YES